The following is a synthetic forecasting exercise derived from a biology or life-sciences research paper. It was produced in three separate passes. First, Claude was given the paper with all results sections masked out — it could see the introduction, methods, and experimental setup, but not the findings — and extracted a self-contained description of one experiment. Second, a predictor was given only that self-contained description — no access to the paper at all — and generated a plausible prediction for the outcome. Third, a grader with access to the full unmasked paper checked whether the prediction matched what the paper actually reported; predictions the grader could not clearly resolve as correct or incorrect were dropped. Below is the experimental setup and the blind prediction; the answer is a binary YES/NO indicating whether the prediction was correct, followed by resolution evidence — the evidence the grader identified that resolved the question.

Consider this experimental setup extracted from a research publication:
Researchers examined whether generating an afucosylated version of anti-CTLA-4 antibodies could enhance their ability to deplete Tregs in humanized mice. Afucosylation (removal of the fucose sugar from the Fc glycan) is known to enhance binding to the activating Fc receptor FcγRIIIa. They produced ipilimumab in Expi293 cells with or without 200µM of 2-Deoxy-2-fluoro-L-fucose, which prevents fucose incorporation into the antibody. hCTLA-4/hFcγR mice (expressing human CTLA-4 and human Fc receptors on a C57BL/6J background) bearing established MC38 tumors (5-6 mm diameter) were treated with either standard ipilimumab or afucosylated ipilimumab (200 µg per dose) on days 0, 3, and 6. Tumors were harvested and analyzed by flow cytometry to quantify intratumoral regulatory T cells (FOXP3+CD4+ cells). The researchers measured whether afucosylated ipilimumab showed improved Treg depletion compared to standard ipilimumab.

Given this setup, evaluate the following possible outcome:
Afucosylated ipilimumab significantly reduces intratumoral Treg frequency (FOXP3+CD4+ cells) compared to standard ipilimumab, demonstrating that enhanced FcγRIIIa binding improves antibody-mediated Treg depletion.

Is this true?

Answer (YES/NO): YES